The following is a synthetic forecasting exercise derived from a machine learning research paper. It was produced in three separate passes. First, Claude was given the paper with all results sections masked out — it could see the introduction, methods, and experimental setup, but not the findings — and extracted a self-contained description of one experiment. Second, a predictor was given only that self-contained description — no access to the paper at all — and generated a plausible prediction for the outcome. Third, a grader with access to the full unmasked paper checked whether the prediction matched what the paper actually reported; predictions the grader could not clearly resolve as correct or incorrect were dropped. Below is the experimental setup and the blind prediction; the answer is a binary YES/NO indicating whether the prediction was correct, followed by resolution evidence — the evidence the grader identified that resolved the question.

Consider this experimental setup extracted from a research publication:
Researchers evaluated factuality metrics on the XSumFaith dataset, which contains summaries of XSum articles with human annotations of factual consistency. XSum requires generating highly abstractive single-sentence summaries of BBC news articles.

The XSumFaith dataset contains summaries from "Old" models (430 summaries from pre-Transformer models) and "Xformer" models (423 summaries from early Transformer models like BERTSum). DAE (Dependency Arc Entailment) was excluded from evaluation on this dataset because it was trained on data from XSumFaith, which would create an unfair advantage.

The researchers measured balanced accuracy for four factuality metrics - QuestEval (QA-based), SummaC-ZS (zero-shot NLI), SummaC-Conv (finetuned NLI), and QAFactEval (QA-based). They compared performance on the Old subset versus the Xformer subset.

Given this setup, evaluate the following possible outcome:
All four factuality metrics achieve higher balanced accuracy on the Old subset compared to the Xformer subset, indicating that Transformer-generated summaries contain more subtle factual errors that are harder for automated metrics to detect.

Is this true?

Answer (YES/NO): NO